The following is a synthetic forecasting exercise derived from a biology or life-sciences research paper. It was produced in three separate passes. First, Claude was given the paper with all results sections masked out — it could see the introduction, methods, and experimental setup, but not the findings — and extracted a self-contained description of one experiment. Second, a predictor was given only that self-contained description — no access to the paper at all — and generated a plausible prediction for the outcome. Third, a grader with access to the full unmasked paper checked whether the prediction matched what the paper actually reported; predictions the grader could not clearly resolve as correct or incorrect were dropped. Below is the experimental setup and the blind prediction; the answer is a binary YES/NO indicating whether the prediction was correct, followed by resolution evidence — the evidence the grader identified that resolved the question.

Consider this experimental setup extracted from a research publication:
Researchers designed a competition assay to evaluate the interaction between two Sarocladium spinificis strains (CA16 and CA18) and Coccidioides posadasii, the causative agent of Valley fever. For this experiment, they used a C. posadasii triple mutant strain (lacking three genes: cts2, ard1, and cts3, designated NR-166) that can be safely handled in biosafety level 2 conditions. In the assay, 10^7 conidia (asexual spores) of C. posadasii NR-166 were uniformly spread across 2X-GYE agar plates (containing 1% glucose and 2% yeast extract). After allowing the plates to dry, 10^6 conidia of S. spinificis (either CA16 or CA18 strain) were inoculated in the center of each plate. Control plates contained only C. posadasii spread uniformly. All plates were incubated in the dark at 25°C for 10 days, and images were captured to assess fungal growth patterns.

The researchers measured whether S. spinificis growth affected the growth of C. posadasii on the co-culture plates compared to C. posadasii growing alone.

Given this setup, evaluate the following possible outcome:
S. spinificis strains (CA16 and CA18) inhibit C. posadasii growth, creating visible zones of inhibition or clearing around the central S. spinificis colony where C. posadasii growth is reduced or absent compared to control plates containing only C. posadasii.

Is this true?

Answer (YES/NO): YES